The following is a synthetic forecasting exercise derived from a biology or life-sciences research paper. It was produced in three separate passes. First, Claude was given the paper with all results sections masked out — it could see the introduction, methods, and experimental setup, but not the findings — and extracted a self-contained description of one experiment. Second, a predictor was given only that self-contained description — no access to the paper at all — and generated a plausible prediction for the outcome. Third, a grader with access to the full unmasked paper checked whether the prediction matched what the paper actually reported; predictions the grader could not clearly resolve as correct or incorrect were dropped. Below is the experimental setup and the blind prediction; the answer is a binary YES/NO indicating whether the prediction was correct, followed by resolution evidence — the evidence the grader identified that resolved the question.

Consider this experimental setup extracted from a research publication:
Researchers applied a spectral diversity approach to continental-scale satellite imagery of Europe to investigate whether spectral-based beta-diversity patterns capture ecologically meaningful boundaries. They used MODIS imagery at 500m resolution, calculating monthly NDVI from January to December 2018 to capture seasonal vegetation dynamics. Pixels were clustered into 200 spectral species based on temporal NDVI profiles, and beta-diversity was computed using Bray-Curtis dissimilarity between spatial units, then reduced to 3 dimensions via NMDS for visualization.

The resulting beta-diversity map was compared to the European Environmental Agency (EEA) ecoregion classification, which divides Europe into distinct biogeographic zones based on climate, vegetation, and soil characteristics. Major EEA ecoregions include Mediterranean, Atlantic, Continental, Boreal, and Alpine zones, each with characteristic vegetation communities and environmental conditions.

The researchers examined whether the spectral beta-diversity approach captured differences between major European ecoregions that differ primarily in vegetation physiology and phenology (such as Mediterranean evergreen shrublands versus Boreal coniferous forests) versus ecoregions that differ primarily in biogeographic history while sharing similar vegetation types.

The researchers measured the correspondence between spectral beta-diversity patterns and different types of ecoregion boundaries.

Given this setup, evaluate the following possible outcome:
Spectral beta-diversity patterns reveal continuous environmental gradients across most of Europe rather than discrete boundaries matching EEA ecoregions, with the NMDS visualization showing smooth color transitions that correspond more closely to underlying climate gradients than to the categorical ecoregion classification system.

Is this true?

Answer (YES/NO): NO